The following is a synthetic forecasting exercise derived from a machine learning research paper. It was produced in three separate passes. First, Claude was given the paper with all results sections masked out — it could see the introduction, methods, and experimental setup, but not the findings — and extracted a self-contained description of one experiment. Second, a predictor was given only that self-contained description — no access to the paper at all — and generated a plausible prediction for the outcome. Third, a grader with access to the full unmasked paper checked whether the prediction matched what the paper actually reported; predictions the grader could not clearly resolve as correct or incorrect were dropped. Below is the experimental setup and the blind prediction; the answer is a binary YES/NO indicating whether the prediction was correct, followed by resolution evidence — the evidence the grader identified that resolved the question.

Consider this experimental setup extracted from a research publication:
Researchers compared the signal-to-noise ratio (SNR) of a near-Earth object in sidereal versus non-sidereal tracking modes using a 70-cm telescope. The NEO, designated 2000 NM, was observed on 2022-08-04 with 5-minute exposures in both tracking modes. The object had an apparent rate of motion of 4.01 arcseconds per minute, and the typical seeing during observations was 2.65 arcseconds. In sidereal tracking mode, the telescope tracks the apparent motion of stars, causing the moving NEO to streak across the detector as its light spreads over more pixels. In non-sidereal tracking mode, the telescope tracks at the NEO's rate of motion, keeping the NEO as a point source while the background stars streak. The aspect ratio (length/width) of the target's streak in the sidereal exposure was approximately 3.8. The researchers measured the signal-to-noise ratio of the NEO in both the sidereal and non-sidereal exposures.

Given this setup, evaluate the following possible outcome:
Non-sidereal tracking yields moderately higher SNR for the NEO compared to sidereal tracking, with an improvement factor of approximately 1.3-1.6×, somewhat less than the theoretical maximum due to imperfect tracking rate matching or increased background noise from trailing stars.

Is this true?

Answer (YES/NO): NO